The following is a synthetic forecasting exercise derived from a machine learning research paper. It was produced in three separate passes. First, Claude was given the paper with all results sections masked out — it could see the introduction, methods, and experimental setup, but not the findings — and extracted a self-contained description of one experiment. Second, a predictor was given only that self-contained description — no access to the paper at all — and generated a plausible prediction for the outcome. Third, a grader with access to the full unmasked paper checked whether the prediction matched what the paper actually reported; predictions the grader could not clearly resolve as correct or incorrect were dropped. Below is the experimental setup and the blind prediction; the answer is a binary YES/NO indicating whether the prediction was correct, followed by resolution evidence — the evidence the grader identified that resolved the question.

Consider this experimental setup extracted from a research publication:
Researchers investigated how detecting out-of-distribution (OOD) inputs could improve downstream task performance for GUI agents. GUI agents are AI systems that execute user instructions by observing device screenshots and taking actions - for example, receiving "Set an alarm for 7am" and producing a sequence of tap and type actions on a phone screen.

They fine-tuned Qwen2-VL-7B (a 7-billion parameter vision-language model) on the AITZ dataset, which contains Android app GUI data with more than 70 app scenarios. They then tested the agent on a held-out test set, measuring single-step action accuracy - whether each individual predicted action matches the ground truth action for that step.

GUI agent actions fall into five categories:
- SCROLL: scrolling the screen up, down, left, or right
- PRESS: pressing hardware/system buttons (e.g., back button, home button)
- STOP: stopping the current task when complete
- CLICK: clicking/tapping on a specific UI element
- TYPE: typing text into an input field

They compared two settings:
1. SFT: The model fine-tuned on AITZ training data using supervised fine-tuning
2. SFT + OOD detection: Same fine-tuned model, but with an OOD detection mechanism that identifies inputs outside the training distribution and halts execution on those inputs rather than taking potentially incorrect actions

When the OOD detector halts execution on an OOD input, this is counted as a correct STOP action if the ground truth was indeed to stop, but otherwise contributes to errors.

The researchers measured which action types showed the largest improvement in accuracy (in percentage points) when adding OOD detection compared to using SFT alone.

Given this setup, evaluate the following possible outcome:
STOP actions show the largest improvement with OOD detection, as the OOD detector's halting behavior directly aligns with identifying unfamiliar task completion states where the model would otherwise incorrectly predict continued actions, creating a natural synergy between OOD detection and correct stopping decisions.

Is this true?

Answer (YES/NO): YES